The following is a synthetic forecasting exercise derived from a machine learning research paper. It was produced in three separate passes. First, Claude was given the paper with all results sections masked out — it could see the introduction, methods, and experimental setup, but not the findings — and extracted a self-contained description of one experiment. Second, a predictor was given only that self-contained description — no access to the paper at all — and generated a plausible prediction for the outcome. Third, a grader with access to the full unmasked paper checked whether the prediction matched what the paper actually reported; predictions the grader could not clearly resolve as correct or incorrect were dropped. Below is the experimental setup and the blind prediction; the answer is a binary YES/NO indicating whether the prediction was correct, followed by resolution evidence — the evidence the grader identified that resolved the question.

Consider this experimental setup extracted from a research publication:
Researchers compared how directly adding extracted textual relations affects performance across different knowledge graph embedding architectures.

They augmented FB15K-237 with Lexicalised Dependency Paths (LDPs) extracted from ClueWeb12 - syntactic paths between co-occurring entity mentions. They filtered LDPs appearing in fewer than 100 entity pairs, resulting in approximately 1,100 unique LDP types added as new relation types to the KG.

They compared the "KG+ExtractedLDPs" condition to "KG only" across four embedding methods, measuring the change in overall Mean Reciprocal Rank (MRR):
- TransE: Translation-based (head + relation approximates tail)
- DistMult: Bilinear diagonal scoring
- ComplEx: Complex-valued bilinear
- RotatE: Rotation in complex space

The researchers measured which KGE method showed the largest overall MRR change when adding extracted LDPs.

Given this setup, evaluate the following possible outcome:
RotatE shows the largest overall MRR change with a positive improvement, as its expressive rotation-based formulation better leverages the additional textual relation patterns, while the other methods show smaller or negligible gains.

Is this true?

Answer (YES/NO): NO